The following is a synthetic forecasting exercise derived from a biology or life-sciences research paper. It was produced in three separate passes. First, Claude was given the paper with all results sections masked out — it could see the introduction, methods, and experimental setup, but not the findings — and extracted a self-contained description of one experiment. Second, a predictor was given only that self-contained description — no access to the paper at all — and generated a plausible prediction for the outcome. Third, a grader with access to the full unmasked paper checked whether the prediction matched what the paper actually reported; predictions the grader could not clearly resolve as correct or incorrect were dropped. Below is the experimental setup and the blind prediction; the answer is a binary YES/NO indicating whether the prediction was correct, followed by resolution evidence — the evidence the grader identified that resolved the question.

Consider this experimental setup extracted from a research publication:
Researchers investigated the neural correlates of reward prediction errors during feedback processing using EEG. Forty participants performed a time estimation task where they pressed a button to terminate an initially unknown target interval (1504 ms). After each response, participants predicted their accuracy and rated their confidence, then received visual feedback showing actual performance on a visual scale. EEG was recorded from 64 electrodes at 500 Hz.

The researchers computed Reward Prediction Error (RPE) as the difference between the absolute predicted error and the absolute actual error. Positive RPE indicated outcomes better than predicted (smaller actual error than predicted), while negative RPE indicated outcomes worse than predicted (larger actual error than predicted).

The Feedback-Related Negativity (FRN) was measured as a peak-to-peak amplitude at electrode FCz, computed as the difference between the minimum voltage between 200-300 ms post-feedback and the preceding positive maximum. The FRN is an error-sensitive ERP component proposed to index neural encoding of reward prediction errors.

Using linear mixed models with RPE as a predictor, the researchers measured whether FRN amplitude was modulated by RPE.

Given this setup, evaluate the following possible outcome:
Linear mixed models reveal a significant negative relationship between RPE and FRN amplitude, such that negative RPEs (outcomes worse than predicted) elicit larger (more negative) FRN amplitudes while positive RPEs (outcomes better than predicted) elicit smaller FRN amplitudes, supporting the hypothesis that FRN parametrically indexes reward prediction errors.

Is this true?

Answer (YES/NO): YES